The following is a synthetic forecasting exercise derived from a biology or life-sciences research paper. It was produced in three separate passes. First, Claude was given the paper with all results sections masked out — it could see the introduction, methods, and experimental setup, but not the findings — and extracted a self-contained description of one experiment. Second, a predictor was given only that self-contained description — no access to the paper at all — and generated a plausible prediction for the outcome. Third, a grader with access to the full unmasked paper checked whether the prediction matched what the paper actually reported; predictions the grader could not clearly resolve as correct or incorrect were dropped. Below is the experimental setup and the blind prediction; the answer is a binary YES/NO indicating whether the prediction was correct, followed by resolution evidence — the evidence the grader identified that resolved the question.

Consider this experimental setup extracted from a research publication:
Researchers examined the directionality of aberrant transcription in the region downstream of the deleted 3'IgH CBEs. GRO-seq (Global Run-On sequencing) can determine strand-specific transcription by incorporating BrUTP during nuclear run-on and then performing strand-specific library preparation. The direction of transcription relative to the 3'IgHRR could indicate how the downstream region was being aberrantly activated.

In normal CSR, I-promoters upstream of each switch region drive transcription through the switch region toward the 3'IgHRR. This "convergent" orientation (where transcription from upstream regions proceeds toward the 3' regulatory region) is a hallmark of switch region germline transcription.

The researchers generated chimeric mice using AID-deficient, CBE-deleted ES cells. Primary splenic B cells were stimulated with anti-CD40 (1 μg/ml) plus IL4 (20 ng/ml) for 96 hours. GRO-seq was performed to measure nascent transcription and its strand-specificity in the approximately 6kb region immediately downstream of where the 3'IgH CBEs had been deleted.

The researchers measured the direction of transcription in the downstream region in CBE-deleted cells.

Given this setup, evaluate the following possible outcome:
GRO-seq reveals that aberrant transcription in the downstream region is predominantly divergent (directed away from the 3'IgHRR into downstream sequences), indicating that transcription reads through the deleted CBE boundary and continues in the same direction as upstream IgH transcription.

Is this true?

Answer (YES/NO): NO